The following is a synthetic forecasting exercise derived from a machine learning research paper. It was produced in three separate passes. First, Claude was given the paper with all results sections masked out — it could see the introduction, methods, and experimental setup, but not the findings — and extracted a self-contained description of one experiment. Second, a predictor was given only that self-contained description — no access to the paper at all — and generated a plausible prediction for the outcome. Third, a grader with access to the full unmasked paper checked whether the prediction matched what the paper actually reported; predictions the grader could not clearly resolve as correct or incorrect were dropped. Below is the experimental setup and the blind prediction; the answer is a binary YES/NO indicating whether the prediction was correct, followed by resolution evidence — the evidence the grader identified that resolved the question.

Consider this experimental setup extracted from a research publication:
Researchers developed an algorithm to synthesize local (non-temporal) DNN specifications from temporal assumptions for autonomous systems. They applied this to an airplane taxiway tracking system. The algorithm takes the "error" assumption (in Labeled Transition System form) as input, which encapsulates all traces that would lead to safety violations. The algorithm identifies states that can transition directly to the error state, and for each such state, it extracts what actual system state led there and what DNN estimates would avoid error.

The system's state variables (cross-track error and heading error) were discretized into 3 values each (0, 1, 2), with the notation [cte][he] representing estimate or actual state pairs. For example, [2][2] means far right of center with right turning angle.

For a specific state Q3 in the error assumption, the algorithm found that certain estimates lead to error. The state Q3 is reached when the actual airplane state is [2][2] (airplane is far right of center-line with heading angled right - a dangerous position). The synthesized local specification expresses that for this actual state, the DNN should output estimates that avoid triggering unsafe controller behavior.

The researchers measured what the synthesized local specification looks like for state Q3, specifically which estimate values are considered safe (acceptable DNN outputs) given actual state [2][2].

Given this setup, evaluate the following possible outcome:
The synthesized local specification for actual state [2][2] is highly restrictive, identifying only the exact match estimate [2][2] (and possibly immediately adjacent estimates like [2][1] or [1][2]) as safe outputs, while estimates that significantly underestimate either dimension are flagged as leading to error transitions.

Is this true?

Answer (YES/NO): NO